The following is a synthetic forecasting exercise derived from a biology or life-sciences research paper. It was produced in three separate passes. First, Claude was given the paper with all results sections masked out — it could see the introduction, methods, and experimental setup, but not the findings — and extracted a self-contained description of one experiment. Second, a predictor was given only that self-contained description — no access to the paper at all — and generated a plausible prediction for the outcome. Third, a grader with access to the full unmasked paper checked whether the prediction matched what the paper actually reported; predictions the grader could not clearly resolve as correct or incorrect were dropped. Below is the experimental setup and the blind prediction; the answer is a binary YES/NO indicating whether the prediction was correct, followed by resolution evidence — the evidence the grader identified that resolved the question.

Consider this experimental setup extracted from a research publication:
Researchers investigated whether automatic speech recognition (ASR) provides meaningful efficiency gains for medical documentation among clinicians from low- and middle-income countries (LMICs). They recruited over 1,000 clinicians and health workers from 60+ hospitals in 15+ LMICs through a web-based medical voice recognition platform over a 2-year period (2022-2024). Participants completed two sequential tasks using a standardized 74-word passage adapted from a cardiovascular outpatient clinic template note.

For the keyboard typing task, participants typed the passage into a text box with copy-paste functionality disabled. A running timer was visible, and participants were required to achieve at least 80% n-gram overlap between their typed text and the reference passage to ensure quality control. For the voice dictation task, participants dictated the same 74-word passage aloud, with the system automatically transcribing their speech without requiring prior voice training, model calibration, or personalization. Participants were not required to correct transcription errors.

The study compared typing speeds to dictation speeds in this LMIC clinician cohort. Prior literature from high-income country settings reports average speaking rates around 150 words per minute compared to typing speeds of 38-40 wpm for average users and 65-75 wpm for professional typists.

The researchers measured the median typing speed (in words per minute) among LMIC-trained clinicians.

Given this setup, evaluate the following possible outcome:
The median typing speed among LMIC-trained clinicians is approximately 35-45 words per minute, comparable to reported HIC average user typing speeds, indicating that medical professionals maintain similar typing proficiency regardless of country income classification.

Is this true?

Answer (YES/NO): NO